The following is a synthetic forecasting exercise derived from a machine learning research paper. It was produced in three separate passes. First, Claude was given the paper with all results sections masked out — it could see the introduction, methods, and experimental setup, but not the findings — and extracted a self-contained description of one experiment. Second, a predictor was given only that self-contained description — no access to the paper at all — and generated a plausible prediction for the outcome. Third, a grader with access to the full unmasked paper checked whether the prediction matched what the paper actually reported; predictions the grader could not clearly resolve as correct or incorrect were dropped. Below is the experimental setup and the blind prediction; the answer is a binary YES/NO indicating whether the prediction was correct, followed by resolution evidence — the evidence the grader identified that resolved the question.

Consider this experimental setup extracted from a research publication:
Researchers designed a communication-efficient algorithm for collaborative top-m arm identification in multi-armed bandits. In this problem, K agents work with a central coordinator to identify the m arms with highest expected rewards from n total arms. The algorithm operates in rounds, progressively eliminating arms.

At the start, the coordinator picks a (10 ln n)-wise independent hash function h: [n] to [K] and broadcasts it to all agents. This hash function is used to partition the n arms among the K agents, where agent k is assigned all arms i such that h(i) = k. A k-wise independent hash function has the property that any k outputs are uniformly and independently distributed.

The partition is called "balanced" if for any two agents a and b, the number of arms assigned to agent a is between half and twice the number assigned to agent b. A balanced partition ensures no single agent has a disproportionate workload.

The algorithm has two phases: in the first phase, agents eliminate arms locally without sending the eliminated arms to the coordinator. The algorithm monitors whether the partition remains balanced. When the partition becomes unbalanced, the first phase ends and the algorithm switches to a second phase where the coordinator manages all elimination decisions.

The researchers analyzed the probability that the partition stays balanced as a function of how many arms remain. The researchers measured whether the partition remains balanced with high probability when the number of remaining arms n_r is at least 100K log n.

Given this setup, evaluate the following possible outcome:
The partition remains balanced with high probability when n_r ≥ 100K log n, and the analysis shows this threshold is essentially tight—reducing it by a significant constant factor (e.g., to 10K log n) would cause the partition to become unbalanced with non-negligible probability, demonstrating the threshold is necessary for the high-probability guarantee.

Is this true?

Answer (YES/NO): NO